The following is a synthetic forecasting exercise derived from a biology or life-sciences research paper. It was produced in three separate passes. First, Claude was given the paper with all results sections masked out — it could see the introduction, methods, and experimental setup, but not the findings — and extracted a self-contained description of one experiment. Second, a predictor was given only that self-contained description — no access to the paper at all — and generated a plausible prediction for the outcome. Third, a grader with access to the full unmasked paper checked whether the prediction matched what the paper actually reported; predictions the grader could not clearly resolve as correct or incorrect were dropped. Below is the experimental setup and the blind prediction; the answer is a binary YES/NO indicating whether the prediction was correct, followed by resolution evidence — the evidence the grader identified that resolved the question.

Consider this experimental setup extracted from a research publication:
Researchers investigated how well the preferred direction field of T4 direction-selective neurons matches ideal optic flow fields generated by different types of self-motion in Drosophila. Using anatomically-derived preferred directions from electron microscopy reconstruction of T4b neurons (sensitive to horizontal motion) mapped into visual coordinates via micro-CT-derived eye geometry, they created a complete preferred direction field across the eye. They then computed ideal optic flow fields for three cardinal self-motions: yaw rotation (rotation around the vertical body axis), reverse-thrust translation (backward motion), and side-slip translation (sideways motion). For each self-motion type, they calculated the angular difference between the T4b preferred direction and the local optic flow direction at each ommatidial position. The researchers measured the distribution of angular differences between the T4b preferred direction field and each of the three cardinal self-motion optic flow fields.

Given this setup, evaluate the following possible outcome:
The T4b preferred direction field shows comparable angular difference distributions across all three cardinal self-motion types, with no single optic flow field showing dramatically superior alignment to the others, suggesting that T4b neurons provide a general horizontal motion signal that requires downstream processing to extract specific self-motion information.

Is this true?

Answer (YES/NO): NO